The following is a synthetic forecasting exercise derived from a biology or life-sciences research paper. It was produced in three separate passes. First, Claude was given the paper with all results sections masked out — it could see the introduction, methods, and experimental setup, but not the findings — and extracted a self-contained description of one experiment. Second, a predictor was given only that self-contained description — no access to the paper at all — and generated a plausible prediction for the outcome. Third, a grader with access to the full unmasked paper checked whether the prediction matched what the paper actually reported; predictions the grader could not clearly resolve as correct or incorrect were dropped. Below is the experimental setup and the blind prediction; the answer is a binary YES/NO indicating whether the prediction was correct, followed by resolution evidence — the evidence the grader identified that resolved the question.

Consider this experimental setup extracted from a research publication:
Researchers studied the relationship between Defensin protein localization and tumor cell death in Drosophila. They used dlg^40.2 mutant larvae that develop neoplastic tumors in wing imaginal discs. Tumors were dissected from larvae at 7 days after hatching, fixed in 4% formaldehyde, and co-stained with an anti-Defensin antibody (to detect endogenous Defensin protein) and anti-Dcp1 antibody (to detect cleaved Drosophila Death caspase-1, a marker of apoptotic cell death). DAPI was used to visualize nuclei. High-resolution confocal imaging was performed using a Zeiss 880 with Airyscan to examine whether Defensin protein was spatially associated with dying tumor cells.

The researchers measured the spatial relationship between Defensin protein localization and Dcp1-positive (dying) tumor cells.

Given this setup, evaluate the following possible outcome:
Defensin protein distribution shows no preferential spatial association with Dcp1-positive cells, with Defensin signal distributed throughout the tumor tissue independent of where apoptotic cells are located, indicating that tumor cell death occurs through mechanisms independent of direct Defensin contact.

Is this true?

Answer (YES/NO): NO